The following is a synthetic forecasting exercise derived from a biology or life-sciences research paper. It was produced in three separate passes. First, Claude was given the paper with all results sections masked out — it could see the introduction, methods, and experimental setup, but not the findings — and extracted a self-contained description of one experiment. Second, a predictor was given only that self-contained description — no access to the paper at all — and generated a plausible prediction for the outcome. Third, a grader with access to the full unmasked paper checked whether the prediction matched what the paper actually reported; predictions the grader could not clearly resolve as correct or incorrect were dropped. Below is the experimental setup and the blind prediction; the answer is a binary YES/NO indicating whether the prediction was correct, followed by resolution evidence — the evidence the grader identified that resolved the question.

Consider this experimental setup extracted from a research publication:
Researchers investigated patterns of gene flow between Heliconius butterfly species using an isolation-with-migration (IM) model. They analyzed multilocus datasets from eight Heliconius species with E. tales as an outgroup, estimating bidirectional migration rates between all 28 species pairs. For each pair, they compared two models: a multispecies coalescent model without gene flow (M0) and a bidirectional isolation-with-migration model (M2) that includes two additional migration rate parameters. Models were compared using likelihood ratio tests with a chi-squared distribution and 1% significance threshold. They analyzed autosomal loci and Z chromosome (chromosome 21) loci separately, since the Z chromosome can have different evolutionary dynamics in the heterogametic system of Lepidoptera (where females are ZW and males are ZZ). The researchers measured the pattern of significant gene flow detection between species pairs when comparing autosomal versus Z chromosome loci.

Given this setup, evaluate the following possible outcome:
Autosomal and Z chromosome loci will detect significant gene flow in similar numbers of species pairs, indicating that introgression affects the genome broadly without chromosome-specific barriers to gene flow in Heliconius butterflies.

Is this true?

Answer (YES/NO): NO